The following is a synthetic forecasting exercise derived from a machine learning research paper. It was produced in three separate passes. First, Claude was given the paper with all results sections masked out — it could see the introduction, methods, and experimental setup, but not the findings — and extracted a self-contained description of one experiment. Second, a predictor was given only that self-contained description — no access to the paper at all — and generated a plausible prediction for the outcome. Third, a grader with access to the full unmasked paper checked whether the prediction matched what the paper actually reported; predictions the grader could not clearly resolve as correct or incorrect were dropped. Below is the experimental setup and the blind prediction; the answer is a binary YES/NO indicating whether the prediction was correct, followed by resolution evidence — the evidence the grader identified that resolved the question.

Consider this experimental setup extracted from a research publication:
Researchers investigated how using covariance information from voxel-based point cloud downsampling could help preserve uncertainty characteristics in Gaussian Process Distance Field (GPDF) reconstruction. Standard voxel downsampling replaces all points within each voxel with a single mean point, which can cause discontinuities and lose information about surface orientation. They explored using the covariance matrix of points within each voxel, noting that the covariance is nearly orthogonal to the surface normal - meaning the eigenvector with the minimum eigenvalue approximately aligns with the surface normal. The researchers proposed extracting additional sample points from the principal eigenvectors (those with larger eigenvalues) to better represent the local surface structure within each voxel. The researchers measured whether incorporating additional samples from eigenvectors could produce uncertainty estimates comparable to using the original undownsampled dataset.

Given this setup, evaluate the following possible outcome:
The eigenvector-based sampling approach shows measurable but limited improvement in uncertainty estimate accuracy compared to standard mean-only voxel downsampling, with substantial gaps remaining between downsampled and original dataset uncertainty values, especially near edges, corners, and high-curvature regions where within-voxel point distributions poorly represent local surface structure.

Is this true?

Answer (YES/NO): NO